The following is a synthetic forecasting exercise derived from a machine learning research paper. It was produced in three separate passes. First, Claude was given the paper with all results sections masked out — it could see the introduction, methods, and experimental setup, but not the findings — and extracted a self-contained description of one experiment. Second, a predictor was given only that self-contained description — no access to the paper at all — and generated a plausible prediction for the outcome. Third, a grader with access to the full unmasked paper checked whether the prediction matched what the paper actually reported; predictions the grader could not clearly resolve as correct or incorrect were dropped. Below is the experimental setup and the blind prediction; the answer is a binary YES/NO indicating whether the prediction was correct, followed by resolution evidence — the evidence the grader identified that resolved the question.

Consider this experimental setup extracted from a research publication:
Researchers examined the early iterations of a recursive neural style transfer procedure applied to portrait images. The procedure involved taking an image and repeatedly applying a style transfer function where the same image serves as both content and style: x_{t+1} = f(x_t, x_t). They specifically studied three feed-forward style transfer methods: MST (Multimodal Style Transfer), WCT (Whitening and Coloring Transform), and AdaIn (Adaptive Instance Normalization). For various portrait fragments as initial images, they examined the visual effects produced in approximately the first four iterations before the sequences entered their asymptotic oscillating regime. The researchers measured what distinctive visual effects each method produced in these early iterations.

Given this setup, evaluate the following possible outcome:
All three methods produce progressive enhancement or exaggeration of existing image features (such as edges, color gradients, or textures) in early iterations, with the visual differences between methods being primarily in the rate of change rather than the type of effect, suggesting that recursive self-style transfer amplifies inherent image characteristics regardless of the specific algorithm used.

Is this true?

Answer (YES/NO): NO